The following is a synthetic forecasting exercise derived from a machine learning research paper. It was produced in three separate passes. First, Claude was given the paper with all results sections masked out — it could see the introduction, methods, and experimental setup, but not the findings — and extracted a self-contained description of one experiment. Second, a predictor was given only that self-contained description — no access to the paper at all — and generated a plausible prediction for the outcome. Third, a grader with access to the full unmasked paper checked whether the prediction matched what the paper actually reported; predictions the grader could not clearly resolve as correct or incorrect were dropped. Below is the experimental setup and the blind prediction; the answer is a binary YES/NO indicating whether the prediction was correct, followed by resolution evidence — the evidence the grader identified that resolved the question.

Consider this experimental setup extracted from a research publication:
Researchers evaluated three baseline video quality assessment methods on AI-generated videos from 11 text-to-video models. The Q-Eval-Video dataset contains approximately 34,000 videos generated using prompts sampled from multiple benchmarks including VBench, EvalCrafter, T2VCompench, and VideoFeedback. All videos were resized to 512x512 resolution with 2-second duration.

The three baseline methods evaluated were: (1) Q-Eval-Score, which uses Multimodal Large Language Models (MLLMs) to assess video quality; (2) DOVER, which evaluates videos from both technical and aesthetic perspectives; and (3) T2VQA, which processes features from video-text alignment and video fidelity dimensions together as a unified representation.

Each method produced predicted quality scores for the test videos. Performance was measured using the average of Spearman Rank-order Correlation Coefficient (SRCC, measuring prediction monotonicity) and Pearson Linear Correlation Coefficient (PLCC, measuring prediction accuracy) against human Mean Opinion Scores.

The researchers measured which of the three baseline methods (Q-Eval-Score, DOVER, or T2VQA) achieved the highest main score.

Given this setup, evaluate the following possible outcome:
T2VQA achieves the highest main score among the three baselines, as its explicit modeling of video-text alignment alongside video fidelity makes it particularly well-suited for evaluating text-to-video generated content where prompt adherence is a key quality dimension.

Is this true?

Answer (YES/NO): YES